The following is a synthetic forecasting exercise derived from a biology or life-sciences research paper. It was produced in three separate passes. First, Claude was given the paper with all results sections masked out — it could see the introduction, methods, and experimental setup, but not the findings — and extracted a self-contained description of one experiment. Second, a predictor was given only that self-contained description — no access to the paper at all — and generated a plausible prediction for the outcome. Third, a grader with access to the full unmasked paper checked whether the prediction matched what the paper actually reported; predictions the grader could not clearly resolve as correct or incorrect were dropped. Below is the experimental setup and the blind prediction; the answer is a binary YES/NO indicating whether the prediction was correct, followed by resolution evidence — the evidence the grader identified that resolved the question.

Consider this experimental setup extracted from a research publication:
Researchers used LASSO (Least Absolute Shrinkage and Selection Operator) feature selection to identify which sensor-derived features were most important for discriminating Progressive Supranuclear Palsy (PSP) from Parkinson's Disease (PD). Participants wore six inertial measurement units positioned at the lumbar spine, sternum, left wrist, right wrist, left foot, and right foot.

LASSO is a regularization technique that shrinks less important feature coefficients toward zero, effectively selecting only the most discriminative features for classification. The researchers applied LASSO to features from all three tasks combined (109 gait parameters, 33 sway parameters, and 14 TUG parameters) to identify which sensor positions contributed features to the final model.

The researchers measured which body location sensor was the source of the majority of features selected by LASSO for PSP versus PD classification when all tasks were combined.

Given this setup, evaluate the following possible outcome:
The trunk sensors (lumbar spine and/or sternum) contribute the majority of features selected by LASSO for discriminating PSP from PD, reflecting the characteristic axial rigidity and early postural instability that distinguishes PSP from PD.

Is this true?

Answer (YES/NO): YES